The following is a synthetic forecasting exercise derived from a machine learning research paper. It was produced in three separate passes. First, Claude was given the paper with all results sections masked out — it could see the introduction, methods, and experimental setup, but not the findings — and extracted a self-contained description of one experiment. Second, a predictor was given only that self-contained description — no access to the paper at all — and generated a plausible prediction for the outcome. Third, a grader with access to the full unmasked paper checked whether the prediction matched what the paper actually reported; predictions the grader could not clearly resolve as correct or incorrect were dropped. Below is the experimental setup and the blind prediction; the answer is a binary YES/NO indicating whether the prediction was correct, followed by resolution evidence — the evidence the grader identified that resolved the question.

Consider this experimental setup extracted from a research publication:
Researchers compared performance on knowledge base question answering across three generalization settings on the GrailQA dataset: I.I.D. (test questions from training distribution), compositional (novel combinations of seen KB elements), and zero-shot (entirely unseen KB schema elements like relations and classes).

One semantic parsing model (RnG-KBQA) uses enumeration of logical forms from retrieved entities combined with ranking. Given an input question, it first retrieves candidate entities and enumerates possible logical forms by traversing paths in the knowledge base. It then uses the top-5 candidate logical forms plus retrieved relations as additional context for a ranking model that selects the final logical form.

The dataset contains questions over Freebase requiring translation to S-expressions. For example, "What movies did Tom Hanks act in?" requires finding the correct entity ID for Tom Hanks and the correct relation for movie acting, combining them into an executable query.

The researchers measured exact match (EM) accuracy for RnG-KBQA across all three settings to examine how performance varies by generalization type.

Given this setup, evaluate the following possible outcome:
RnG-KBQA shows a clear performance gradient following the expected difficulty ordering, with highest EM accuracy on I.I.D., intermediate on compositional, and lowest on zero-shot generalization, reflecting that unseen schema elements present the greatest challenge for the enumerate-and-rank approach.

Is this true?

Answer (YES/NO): YES